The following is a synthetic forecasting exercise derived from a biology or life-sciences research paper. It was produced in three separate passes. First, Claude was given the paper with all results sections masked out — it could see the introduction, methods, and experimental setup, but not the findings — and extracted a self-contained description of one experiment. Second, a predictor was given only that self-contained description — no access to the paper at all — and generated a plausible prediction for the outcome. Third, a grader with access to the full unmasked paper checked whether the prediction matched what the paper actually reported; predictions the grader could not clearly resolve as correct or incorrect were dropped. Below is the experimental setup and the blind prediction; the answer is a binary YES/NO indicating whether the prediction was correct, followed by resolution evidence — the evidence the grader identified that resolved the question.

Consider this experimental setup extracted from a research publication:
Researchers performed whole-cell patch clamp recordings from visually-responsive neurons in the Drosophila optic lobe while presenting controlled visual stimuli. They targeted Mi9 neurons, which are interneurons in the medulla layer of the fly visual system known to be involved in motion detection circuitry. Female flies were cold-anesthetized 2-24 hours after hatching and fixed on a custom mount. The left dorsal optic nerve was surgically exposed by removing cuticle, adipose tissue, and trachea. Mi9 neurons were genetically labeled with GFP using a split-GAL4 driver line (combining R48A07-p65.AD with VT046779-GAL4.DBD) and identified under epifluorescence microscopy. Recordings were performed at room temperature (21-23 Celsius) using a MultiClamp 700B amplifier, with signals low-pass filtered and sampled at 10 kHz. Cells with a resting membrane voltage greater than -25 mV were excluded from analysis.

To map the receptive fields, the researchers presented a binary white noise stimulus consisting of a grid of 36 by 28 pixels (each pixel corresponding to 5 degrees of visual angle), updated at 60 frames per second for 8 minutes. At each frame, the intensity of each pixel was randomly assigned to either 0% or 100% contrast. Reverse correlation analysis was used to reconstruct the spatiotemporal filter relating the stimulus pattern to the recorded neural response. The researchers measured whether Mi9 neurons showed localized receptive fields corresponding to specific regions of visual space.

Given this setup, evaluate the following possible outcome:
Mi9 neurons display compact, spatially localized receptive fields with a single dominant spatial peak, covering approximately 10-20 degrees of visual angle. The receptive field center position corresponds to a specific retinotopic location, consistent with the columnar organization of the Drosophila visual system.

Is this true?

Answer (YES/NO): YES